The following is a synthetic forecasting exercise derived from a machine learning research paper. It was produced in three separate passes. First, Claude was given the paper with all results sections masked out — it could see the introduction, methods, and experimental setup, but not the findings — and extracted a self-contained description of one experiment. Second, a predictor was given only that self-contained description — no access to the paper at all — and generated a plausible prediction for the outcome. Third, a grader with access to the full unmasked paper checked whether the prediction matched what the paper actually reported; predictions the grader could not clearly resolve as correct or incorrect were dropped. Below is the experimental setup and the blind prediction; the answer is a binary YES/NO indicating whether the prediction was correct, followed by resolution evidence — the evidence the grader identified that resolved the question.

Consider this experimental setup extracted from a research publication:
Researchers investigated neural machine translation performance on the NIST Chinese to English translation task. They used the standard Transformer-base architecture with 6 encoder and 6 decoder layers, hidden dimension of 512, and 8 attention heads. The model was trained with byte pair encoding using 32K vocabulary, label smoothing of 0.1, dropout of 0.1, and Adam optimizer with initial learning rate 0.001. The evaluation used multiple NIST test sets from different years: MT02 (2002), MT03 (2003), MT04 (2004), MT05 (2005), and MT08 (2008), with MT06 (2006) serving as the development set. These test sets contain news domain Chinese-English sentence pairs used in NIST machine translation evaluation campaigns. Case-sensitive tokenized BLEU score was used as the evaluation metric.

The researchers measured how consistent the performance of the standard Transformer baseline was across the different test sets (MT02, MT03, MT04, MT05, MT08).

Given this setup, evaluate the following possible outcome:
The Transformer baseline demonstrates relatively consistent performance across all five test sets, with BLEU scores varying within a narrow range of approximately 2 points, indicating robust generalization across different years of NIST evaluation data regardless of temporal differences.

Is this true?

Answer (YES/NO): NO